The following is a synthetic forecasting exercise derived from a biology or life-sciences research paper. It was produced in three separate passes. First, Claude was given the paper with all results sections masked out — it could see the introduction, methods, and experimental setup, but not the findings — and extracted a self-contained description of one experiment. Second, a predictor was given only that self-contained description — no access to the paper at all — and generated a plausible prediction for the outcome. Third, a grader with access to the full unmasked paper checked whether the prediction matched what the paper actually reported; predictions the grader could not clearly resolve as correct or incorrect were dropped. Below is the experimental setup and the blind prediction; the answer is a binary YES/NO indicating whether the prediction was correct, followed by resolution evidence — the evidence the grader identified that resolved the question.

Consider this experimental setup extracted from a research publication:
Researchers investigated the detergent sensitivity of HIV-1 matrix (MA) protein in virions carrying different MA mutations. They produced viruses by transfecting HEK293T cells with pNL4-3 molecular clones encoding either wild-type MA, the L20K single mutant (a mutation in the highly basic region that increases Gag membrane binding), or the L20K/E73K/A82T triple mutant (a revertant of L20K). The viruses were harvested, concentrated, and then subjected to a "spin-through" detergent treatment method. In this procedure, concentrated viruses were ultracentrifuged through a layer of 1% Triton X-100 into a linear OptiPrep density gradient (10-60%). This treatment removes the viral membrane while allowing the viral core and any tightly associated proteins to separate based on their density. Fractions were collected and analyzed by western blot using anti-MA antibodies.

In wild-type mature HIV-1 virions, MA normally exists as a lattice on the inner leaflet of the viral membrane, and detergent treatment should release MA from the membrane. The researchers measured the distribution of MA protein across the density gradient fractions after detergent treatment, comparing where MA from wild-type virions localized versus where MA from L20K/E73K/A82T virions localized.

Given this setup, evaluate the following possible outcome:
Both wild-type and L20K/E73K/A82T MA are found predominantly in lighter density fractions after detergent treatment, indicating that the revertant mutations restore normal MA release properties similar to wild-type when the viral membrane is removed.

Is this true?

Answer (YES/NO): NO